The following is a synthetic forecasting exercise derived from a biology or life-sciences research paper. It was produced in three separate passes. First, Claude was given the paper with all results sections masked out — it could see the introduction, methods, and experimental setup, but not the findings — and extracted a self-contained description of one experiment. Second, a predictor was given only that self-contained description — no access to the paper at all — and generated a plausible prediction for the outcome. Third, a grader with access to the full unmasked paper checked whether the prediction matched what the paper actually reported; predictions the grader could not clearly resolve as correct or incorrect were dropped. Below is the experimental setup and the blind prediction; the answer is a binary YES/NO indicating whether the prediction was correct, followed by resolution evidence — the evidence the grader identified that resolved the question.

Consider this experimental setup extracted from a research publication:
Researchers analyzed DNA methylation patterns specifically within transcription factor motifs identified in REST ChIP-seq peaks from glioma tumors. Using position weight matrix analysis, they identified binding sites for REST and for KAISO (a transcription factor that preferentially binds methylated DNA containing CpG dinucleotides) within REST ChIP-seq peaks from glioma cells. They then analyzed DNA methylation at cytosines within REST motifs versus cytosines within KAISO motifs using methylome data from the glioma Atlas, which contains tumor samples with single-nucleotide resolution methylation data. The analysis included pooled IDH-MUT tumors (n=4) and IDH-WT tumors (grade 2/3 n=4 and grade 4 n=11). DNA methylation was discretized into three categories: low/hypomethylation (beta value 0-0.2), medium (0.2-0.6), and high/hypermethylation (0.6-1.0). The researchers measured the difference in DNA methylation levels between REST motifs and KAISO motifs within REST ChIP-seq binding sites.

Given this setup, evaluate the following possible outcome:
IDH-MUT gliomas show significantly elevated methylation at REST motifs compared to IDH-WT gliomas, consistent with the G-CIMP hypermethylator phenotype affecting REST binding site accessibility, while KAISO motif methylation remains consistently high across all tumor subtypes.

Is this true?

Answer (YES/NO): NO